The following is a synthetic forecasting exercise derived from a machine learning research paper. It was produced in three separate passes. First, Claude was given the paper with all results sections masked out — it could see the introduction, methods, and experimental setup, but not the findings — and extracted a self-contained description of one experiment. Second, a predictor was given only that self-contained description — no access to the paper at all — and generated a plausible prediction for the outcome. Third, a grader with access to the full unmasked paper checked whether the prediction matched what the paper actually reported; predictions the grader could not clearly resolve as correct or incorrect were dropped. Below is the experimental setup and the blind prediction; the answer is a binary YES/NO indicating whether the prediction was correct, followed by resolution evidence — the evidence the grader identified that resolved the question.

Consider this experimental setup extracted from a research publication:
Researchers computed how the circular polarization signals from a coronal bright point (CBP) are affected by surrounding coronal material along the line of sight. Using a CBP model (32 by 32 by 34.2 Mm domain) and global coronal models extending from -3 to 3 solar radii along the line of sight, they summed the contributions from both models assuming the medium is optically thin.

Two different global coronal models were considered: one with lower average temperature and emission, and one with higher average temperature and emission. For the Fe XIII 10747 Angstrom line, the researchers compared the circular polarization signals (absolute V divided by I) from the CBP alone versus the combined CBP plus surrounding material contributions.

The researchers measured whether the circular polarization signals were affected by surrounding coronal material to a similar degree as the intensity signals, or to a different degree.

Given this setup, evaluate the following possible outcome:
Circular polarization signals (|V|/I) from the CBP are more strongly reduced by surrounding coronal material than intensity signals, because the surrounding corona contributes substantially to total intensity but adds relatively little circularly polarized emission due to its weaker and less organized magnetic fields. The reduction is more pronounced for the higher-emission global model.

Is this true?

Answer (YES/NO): NO